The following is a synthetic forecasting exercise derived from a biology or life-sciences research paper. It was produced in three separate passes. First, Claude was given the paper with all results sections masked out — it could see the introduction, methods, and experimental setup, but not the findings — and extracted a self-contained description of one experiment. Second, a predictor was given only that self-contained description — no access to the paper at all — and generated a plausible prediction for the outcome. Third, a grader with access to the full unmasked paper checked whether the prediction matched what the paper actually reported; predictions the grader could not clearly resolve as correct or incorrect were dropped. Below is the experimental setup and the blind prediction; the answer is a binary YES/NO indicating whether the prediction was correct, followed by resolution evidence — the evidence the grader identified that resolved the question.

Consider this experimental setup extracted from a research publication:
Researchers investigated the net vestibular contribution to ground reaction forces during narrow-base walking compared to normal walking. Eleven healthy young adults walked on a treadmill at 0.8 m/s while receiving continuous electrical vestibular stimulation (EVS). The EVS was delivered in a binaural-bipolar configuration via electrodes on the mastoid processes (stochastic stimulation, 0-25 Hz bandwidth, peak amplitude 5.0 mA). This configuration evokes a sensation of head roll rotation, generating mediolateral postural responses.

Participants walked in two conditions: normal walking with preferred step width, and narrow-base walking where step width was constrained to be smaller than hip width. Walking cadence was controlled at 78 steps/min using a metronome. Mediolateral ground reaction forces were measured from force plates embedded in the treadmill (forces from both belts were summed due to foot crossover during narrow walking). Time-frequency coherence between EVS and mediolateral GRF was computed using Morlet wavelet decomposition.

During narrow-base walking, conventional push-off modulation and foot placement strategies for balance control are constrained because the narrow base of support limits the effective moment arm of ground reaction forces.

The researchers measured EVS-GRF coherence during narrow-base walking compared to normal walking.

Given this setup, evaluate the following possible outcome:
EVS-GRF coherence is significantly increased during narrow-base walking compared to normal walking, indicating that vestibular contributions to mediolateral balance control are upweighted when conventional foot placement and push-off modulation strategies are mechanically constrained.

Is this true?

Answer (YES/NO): YES